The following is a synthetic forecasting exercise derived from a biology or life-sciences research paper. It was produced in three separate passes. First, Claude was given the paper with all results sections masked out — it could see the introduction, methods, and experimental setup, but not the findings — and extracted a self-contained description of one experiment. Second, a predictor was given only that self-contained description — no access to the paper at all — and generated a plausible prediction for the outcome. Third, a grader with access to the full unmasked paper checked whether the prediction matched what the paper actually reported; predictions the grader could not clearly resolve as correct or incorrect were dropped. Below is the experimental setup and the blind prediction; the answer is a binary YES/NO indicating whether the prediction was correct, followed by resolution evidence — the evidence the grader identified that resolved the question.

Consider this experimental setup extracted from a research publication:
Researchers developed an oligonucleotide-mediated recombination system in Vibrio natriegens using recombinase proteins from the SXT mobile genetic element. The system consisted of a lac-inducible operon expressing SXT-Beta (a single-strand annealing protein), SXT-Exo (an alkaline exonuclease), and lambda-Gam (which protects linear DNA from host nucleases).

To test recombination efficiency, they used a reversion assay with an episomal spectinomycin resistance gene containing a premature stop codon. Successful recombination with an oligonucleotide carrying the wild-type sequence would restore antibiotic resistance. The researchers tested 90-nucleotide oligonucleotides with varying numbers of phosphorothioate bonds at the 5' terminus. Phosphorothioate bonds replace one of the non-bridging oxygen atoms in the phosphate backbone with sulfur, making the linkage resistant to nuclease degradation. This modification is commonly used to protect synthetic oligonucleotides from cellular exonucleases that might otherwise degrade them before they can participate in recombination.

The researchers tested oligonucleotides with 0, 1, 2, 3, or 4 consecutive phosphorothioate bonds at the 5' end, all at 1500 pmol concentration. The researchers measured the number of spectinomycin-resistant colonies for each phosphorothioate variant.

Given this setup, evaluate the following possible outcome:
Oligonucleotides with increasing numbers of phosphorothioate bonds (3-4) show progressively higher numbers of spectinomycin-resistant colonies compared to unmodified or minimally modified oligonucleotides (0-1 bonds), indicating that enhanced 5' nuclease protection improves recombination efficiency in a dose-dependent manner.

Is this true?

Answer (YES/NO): NO